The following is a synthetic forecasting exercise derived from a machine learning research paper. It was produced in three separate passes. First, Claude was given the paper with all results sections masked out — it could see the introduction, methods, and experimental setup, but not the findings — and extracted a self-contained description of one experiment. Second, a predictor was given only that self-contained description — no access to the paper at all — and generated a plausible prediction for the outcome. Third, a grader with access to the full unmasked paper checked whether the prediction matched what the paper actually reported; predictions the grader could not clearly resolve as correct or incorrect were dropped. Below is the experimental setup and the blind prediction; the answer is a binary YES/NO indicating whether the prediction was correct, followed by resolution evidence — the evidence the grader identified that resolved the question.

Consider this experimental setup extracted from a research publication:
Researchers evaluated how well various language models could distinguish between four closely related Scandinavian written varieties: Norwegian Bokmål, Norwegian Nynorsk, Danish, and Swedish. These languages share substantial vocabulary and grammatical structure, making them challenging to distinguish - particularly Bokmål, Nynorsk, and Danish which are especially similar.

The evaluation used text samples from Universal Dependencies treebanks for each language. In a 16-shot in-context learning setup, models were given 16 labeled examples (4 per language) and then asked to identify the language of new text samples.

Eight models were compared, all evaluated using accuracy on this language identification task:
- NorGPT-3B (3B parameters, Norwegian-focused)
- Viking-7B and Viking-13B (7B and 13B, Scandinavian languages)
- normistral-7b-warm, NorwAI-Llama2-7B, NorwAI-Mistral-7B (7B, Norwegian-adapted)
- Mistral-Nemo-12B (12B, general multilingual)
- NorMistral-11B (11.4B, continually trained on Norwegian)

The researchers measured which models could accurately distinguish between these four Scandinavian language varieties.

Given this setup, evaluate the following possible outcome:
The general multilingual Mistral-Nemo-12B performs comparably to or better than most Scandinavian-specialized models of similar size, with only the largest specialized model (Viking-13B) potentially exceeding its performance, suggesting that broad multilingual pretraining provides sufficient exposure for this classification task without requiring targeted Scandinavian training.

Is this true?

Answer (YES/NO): NO